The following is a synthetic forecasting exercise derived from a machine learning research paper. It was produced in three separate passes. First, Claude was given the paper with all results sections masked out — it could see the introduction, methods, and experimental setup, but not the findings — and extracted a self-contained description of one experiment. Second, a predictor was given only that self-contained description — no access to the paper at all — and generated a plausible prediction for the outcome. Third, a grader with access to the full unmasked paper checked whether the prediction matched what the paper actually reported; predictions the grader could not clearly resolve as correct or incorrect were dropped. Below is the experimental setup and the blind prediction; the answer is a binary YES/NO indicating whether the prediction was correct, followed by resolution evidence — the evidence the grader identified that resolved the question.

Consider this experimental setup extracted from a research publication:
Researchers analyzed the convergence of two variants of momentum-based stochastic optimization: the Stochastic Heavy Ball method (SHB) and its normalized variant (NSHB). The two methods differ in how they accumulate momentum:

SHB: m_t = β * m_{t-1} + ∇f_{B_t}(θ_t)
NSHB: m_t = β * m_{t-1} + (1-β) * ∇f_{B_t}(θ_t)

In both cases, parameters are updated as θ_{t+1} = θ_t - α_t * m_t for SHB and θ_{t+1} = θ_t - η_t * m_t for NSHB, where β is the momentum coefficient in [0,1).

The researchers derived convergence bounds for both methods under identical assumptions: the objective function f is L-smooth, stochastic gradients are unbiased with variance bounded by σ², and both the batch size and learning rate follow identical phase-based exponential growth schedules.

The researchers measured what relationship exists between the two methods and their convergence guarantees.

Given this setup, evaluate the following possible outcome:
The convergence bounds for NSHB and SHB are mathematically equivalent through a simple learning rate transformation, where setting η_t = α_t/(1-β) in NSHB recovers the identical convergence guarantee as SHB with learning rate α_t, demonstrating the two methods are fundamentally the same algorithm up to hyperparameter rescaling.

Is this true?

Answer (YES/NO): YES